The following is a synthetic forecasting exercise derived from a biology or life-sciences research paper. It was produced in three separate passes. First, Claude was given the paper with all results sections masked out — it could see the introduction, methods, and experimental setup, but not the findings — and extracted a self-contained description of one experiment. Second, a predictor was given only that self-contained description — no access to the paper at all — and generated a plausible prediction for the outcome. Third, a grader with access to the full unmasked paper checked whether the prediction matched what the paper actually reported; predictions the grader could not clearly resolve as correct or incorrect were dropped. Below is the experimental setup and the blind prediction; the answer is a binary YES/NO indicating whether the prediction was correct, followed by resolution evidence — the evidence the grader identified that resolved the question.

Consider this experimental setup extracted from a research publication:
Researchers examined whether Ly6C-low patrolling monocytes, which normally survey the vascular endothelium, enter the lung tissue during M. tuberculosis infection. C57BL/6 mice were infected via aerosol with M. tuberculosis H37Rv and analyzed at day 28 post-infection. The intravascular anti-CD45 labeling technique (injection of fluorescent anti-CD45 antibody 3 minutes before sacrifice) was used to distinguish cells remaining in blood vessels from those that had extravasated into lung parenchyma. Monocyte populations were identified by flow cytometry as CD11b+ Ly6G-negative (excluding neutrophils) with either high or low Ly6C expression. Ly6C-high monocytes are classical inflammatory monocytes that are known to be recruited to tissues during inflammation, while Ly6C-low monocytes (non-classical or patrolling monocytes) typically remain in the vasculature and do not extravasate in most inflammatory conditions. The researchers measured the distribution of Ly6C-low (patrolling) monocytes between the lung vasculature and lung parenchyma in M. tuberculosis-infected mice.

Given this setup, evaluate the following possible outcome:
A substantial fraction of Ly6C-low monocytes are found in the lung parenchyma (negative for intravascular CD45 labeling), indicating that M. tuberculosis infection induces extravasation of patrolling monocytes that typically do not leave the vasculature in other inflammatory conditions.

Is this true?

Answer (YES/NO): NO